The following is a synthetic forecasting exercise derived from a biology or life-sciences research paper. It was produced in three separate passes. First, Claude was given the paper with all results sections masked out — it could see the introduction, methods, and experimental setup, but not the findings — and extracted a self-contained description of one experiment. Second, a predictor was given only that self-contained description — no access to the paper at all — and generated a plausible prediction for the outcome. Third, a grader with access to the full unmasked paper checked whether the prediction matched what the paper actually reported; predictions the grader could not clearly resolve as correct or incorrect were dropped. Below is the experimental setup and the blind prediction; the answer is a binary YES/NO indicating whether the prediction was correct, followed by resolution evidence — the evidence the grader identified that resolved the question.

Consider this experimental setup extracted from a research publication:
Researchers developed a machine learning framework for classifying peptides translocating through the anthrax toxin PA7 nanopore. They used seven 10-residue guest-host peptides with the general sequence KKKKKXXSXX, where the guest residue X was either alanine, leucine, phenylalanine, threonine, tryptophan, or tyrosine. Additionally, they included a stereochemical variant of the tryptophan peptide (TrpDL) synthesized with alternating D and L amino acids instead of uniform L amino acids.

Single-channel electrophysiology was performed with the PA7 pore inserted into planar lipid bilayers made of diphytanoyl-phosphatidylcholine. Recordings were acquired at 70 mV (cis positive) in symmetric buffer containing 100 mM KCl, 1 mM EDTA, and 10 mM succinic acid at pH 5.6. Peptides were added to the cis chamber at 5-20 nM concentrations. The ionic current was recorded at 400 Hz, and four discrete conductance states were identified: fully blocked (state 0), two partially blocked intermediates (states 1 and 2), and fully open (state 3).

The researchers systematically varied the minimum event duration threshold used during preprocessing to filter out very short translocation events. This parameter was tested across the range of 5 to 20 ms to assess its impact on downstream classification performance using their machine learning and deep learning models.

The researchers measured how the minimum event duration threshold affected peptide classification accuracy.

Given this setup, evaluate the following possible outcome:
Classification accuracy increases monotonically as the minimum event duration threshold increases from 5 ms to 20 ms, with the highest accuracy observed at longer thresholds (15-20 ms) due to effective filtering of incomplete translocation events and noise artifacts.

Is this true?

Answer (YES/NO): YES